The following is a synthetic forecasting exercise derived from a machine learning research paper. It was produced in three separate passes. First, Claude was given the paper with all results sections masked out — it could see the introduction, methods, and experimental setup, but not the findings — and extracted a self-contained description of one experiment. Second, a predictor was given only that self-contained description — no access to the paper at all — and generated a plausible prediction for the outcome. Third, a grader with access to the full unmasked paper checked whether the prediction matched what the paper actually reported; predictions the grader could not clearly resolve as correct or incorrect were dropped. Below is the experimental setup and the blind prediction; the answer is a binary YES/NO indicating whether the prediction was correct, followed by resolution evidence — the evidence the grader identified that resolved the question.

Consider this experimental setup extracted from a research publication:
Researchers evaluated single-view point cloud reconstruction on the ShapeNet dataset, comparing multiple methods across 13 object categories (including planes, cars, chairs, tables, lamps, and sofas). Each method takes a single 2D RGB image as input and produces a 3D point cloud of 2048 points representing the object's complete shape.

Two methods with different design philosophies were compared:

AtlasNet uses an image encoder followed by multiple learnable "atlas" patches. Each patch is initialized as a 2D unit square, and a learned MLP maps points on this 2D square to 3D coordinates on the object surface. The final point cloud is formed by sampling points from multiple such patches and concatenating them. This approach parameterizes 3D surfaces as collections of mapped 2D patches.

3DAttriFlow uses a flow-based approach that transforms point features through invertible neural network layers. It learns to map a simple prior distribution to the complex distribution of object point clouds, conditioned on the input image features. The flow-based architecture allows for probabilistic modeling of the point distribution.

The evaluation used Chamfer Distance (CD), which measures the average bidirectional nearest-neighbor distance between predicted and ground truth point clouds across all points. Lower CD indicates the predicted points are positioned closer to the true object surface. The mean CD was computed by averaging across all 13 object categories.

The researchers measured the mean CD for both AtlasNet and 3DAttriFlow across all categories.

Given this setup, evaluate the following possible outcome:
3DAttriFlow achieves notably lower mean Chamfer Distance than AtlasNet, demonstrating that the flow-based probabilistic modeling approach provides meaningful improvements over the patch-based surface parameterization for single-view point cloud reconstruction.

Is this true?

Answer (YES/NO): YES